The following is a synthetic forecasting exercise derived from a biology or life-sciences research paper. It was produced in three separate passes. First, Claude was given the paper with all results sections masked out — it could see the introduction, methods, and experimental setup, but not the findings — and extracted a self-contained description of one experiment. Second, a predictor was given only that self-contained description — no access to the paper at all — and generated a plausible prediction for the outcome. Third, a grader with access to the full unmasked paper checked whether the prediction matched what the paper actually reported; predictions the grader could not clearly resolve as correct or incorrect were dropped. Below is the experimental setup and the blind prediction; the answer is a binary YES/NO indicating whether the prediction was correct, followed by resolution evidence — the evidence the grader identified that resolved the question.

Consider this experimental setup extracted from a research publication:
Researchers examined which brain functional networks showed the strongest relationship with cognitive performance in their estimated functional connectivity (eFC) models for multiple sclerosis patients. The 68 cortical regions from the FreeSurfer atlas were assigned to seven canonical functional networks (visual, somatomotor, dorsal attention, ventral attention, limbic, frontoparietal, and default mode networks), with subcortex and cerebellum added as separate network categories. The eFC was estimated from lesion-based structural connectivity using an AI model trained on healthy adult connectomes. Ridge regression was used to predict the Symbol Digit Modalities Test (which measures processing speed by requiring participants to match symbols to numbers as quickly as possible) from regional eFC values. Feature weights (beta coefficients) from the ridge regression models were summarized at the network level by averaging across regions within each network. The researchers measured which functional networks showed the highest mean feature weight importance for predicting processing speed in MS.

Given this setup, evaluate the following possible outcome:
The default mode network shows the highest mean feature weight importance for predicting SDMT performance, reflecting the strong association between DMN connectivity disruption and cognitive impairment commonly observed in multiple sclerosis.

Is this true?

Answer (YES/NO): NO